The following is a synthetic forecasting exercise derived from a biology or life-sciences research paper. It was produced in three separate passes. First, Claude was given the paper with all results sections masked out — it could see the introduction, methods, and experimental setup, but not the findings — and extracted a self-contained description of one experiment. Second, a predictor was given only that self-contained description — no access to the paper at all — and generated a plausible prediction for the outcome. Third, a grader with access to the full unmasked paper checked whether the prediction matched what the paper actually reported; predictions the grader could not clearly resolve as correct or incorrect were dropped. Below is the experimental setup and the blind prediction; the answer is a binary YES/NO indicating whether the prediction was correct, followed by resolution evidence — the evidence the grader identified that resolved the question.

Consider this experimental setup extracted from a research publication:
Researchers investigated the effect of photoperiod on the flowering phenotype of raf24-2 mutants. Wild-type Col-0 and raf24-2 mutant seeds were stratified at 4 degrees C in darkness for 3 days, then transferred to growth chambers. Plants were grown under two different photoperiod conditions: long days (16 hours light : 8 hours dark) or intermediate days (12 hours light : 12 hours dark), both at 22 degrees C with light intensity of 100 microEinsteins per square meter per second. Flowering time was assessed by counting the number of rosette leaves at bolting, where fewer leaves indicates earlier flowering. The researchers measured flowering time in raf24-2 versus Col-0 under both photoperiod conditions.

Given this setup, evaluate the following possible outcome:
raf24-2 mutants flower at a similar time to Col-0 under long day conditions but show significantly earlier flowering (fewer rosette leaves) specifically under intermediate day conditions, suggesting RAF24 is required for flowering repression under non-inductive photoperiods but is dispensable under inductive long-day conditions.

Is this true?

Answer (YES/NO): NO